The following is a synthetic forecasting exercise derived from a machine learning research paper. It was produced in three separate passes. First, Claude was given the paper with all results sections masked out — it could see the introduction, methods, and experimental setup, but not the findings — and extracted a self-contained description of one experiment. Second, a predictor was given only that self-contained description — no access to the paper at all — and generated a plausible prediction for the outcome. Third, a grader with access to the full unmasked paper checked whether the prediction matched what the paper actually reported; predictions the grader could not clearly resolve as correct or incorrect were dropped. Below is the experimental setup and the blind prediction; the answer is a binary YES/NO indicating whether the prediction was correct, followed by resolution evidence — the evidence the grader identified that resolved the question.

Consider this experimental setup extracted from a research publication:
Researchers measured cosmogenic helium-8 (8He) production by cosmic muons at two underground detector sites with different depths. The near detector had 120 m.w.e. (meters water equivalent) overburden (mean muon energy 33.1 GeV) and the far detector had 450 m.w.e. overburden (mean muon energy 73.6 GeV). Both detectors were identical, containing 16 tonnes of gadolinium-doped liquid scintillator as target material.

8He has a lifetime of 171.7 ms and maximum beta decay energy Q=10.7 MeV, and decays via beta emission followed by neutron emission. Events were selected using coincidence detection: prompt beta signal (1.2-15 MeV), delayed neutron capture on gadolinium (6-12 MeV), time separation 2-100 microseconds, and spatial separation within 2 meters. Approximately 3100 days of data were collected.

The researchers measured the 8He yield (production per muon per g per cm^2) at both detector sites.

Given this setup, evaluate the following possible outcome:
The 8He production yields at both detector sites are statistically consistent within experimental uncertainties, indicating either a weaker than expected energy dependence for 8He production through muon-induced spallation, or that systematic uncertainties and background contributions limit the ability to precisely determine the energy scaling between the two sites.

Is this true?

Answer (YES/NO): YES